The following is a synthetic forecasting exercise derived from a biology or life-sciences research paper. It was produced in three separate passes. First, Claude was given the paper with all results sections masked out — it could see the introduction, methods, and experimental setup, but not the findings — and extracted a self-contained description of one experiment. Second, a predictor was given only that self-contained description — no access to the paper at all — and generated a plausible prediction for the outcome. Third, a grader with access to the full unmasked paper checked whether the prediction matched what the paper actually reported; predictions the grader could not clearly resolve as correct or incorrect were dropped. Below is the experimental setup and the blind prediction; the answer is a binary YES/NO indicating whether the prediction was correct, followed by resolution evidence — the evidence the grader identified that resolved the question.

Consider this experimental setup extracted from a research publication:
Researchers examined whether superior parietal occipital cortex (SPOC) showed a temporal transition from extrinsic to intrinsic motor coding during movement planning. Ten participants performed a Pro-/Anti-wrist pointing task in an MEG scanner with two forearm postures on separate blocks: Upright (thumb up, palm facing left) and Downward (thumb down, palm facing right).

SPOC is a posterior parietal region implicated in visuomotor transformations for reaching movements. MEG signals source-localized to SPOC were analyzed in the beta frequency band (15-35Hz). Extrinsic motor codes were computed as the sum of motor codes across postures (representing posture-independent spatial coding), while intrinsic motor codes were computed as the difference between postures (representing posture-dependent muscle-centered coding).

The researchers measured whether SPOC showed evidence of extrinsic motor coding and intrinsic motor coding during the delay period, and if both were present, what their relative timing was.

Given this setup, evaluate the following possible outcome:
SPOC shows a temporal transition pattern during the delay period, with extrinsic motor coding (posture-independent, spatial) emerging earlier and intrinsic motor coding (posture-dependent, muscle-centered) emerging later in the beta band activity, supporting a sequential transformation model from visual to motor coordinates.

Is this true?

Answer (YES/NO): NO